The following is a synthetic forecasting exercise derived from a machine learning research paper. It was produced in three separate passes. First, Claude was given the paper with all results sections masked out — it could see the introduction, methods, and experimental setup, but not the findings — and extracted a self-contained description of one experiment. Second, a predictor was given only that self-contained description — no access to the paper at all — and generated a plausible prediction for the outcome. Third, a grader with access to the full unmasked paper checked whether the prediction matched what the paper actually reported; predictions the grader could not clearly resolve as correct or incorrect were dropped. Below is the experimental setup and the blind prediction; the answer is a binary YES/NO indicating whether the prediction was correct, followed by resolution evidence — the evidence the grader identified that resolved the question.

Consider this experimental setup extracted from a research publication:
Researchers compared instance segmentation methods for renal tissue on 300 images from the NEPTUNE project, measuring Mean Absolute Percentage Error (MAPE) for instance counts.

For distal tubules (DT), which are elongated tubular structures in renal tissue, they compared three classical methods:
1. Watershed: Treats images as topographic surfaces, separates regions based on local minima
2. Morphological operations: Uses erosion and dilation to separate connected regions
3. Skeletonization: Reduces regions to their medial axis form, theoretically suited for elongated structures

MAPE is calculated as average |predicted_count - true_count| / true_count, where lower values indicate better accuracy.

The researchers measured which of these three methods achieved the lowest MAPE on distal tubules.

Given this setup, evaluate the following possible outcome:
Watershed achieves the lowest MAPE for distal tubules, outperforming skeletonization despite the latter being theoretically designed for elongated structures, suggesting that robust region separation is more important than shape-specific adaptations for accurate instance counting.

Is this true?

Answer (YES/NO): YES